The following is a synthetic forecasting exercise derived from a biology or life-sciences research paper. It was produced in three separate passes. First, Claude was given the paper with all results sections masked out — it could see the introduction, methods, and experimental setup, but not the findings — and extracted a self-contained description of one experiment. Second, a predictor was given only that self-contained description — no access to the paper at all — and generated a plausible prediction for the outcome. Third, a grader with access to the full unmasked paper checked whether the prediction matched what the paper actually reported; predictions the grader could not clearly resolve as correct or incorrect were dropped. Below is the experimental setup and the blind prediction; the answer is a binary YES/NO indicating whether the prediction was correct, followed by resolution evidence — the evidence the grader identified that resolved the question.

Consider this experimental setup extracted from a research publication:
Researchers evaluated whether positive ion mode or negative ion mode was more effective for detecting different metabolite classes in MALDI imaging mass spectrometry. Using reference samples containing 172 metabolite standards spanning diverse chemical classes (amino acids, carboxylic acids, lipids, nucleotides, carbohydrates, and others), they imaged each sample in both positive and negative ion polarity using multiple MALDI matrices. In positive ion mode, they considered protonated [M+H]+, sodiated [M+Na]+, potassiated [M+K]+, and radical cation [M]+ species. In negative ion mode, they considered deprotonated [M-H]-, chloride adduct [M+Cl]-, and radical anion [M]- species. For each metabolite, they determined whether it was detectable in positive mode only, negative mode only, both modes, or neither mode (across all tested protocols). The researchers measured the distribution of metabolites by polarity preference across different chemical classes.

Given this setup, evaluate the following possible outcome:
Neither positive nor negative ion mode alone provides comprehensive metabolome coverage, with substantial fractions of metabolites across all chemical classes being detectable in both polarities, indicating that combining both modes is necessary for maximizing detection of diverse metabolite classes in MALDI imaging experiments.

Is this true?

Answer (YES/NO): NO